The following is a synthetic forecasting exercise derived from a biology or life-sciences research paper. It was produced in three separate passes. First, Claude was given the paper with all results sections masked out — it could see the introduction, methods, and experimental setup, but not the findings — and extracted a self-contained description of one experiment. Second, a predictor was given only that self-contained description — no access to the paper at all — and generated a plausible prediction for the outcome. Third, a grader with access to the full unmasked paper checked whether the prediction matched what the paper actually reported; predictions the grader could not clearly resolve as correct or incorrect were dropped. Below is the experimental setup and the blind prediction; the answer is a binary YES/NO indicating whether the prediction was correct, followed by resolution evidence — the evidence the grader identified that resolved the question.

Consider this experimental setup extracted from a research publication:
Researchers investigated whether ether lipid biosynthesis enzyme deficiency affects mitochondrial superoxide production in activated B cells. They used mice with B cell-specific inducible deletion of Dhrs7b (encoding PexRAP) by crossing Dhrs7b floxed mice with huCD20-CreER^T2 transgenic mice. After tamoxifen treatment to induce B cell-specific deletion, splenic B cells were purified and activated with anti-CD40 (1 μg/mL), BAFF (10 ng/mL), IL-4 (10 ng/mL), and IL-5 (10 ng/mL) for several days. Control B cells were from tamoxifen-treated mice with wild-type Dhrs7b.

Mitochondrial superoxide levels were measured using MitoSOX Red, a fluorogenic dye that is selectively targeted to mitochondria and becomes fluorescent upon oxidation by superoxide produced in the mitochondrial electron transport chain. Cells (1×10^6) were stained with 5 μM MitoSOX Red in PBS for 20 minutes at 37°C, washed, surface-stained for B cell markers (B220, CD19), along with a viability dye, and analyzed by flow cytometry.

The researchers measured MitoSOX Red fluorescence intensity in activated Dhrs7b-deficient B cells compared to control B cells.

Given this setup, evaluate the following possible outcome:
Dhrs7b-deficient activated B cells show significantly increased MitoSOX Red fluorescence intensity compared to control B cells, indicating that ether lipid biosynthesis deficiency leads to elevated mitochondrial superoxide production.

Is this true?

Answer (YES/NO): YES